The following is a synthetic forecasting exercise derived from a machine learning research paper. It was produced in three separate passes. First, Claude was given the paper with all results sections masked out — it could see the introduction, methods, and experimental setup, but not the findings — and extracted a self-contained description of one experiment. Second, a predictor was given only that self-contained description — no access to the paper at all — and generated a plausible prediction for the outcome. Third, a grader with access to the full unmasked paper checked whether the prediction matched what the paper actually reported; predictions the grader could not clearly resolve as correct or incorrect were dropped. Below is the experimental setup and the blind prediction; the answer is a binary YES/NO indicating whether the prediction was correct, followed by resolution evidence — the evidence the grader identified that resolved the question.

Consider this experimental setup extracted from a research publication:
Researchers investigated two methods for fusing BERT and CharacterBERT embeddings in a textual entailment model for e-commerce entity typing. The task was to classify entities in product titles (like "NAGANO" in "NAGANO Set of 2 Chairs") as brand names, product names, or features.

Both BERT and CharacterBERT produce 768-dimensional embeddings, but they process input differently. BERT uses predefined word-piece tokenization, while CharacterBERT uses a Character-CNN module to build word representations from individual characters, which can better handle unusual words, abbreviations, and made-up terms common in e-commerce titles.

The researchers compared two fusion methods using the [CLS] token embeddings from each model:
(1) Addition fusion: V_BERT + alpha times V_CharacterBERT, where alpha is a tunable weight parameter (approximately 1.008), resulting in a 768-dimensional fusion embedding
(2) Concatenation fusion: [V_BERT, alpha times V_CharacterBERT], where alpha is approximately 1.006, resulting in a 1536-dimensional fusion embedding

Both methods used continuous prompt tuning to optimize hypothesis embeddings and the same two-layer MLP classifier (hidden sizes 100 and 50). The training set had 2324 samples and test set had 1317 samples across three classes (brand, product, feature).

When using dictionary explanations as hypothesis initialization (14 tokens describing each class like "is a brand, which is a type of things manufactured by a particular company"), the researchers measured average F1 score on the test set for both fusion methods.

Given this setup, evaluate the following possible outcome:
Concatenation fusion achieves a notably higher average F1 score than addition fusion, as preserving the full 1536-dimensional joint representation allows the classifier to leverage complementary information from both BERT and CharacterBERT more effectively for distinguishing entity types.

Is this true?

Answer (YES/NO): NO